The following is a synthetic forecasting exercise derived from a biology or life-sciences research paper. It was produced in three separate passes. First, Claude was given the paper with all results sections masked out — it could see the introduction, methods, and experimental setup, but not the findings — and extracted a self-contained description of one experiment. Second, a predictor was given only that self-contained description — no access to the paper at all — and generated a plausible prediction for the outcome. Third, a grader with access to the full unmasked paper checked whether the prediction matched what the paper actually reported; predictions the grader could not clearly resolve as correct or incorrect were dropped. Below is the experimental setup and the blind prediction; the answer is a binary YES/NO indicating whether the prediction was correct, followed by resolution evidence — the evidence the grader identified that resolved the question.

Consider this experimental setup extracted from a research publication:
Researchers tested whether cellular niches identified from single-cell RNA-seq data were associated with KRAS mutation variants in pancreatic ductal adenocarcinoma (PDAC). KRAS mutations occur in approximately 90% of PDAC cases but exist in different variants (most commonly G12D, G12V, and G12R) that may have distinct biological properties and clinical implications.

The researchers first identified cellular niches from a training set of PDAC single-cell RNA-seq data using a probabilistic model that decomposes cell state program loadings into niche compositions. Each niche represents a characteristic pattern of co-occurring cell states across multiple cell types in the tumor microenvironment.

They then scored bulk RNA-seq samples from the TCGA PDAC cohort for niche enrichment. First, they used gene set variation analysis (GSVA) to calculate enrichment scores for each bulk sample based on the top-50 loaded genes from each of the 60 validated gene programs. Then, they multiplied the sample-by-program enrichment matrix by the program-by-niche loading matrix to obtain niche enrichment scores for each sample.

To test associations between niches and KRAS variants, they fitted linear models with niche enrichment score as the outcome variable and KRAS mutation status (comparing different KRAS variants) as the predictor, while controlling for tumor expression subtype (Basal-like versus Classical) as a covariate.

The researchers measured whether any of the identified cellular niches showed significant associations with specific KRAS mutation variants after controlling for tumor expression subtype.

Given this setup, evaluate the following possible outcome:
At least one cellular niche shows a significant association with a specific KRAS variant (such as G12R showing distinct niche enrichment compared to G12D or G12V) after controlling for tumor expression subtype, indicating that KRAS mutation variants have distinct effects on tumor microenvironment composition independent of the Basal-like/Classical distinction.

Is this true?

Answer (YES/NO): YES